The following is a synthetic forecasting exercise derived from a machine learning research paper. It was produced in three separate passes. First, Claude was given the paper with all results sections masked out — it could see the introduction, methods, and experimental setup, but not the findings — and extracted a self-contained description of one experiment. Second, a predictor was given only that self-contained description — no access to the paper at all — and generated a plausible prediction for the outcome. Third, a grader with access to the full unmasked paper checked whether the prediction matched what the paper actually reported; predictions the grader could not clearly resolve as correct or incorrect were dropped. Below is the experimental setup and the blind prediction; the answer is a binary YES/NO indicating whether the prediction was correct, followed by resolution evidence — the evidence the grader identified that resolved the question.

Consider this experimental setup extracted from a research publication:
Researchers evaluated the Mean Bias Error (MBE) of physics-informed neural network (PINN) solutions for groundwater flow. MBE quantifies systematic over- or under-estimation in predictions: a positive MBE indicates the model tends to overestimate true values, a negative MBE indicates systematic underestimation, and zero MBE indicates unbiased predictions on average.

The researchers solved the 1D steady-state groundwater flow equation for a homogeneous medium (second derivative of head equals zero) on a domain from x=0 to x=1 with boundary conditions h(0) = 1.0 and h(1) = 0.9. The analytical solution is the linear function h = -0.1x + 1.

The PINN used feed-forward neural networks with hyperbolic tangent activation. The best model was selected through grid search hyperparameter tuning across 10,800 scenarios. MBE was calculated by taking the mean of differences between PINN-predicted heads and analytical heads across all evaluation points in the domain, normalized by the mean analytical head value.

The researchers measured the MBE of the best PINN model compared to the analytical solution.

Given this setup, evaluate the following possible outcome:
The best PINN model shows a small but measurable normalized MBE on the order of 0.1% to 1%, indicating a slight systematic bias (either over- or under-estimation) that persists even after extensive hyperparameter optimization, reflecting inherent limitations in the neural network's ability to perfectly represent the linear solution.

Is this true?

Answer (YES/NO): NO